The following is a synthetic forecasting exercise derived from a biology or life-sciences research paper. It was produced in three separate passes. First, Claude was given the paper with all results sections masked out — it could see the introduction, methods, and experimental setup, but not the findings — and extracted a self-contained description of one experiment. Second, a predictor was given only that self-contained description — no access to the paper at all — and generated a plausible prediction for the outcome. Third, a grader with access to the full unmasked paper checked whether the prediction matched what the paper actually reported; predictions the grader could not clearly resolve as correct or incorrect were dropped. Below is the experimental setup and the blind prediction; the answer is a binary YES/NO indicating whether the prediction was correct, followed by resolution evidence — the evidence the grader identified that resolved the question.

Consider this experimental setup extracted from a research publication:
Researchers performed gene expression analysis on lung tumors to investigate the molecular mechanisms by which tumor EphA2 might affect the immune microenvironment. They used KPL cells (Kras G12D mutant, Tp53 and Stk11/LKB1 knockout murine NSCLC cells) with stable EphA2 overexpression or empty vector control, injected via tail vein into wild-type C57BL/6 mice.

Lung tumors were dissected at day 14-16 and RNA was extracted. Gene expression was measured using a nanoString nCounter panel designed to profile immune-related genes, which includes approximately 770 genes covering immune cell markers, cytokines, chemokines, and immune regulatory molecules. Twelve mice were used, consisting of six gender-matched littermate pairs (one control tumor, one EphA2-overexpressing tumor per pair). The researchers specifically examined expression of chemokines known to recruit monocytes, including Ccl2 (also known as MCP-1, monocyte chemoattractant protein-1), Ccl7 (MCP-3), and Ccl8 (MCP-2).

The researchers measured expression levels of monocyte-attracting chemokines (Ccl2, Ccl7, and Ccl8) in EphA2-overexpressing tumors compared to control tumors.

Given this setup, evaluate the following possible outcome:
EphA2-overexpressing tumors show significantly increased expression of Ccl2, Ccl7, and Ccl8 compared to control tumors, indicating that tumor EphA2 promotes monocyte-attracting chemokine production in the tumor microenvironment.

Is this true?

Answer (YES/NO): YES